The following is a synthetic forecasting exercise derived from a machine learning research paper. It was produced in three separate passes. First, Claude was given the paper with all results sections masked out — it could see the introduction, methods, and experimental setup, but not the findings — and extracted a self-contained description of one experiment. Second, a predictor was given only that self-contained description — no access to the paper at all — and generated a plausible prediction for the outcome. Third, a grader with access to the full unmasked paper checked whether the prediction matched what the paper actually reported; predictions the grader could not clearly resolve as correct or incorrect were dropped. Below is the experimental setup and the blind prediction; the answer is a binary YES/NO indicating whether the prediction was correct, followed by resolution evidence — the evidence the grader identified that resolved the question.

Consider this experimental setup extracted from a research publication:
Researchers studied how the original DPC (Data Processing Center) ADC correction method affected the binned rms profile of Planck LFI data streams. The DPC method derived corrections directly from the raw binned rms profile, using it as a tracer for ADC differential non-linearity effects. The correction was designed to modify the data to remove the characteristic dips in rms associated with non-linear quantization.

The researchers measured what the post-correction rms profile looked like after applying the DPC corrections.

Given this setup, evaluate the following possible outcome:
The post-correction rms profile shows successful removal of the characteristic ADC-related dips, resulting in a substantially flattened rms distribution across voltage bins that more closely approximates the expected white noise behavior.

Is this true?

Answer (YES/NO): YES